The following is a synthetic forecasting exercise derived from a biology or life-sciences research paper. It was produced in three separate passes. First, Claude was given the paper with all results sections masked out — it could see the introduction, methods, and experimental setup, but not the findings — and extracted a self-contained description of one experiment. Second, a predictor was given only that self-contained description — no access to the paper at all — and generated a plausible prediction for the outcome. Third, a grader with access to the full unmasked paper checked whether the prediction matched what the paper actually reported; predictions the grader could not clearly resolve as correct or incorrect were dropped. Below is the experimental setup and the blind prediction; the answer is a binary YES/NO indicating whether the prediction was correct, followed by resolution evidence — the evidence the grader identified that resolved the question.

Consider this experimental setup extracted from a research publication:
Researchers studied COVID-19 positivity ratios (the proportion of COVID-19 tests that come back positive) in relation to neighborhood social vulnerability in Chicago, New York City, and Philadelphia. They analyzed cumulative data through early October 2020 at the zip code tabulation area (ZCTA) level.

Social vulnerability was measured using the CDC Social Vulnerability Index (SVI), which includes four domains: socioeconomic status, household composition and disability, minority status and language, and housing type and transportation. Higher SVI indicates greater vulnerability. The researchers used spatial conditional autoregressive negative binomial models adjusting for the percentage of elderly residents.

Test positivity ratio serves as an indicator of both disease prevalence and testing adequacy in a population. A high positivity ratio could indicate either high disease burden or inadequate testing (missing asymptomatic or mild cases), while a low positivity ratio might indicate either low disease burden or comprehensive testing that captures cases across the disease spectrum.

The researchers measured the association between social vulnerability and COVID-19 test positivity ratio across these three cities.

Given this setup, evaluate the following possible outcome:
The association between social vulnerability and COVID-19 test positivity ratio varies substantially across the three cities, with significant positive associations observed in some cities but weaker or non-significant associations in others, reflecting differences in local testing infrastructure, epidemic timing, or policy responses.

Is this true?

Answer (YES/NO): NO